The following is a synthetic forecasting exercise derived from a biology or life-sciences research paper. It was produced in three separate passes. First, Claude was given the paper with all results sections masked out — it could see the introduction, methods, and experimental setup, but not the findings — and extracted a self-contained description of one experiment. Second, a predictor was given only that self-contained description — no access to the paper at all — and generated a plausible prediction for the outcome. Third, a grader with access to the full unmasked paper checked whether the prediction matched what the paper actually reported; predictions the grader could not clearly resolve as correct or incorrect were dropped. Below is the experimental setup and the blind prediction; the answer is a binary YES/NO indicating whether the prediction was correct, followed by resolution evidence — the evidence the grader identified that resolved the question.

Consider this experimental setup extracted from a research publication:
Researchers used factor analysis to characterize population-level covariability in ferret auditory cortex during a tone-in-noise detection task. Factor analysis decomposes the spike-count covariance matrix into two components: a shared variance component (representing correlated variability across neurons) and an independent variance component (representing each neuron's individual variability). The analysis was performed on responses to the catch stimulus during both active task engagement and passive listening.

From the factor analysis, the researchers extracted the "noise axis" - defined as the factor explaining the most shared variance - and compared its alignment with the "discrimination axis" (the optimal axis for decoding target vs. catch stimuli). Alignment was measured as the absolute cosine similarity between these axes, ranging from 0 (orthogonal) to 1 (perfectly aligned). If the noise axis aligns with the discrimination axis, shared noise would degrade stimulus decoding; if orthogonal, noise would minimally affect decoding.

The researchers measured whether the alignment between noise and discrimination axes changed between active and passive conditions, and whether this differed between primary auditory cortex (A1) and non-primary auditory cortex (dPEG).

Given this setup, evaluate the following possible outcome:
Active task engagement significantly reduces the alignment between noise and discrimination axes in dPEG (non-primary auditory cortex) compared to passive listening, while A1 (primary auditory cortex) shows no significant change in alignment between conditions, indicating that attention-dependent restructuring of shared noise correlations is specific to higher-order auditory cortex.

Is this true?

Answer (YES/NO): NO